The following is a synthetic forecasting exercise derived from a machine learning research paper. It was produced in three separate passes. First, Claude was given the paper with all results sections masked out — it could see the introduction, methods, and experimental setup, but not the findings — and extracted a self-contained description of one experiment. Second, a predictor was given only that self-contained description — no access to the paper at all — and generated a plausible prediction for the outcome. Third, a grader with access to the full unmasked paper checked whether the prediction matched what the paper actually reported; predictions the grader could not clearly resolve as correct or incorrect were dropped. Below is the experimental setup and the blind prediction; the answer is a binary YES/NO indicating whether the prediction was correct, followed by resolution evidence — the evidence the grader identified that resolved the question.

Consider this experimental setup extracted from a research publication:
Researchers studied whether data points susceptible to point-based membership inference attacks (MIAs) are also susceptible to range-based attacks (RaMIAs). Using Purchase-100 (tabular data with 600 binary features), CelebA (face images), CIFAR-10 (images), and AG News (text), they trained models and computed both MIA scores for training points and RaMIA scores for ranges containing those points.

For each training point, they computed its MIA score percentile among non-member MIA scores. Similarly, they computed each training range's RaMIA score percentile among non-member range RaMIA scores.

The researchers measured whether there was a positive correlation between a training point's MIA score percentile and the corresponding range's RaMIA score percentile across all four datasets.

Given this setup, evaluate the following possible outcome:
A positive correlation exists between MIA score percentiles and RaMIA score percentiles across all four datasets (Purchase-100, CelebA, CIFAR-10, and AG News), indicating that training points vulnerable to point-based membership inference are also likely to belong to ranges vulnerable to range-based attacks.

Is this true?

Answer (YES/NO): NO